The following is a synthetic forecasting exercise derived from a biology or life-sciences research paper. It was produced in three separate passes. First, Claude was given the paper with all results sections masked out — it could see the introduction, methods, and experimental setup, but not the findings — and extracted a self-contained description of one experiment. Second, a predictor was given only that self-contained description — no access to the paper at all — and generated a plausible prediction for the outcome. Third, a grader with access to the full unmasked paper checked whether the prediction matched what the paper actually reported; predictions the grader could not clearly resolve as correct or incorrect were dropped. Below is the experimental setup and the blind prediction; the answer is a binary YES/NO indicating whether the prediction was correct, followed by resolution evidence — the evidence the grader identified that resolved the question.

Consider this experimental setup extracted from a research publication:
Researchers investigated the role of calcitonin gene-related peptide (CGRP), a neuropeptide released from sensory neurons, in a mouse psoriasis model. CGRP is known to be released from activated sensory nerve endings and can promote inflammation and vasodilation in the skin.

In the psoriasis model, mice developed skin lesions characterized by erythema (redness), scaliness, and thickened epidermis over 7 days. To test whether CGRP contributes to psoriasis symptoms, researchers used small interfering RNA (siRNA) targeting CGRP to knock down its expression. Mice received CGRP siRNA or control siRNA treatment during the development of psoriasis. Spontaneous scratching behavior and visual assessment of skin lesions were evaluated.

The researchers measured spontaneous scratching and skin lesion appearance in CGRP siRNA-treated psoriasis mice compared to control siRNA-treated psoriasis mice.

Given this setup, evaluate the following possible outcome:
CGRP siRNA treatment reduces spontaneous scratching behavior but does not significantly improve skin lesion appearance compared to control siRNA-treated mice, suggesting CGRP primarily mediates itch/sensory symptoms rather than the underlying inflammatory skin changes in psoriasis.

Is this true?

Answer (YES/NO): NO